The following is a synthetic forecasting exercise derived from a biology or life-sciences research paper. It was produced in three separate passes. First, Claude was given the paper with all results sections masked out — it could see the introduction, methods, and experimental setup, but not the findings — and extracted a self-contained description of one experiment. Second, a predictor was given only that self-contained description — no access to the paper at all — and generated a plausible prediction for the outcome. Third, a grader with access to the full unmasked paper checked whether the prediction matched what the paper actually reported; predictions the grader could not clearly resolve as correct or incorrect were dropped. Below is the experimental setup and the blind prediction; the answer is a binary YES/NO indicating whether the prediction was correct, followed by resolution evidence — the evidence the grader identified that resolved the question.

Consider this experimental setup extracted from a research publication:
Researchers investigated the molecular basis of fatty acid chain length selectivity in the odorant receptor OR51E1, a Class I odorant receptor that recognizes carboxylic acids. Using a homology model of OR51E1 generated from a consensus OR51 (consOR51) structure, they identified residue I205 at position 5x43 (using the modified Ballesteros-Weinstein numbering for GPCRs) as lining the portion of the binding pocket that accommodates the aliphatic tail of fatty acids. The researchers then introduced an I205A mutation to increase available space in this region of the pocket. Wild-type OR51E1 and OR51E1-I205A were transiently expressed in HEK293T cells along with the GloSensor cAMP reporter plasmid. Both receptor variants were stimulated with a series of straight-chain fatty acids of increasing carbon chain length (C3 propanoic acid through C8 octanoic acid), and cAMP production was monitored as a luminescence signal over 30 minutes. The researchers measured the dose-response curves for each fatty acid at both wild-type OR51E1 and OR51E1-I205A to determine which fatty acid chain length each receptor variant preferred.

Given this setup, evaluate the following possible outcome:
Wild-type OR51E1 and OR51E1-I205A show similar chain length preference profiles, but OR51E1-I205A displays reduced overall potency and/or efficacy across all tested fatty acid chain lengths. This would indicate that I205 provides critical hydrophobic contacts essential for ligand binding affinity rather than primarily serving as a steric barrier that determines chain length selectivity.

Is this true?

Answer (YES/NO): NO